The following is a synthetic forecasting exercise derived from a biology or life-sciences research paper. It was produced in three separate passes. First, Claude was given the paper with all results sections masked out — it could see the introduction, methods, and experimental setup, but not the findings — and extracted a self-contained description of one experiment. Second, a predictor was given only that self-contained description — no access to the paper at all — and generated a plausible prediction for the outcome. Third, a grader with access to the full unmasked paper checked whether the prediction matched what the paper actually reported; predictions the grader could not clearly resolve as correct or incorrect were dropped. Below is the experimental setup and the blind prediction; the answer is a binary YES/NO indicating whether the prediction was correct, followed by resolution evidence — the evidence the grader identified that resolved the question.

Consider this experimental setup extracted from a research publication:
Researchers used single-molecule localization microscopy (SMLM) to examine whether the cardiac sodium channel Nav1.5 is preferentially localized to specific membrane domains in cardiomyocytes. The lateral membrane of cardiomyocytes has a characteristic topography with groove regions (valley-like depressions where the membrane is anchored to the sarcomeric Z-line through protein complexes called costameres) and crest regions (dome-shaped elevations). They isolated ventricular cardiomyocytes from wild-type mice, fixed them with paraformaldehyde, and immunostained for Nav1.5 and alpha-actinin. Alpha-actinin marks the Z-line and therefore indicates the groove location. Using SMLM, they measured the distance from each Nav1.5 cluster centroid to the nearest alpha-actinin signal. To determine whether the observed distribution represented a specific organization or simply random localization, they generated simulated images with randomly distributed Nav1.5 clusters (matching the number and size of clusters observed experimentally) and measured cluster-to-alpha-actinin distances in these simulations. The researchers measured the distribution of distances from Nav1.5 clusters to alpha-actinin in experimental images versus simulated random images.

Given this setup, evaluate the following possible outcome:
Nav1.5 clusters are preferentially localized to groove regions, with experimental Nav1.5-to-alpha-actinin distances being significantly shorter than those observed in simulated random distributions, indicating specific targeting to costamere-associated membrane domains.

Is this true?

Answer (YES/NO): YES